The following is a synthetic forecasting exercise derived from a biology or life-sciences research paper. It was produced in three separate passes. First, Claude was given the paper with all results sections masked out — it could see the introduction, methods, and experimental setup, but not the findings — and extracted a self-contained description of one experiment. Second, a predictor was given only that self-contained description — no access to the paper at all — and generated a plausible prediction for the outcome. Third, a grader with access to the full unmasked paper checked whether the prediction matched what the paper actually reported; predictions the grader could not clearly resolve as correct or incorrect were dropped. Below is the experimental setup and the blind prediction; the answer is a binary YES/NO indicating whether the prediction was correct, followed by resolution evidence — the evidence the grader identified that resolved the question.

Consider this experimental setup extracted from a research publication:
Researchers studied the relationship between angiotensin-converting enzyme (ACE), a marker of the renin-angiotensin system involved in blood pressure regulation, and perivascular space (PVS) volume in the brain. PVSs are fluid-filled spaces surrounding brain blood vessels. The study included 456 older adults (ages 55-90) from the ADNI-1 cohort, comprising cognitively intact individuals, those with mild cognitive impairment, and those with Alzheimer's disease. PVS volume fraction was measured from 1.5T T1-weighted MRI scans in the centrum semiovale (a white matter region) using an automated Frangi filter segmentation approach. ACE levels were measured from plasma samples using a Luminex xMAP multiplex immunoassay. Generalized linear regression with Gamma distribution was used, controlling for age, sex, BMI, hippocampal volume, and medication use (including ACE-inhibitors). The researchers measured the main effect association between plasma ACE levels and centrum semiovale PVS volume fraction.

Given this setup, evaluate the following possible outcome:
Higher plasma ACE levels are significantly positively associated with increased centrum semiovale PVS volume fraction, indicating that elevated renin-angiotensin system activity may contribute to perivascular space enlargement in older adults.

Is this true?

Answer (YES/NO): NO